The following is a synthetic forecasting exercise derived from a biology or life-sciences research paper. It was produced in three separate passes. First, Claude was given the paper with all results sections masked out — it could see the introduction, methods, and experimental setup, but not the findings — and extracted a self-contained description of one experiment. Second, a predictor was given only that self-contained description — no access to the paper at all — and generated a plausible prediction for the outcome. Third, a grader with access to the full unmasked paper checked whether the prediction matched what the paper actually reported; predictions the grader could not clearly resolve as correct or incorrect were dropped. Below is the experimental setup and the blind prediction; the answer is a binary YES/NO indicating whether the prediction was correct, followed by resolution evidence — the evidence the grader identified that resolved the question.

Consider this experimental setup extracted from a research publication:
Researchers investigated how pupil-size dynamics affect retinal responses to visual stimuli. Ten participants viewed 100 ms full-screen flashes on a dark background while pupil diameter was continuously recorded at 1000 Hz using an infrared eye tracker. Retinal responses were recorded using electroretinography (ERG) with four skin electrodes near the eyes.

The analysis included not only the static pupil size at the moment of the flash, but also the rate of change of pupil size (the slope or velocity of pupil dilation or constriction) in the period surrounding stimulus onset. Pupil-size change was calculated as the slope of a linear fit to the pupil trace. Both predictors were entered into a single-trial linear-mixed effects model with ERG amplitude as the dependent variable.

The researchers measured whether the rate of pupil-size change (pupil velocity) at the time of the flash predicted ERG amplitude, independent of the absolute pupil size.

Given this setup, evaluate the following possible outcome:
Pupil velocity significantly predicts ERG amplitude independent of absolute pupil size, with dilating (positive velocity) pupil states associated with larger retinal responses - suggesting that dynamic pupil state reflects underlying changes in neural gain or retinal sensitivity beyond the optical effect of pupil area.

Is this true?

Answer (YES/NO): YES